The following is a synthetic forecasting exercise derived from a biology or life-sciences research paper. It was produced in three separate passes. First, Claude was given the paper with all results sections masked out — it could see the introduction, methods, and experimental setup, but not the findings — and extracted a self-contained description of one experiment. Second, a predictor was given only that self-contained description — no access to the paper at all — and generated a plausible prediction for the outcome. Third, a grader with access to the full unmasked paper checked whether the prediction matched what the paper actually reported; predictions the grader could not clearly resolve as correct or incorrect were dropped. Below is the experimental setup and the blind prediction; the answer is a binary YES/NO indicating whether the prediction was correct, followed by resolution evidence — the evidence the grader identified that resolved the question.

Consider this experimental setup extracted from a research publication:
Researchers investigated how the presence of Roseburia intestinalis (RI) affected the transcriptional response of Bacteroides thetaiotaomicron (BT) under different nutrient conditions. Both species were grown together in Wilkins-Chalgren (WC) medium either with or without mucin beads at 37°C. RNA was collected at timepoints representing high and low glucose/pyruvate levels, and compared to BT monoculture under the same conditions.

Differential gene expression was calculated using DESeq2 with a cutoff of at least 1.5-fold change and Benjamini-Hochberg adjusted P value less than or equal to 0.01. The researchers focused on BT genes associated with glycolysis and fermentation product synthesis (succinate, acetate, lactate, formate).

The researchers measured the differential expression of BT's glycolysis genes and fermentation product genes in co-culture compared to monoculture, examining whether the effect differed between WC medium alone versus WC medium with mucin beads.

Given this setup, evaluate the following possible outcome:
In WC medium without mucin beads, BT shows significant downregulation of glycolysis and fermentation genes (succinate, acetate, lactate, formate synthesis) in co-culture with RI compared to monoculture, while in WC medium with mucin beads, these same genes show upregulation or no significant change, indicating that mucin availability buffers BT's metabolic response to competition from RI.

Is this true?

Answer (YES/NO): YES